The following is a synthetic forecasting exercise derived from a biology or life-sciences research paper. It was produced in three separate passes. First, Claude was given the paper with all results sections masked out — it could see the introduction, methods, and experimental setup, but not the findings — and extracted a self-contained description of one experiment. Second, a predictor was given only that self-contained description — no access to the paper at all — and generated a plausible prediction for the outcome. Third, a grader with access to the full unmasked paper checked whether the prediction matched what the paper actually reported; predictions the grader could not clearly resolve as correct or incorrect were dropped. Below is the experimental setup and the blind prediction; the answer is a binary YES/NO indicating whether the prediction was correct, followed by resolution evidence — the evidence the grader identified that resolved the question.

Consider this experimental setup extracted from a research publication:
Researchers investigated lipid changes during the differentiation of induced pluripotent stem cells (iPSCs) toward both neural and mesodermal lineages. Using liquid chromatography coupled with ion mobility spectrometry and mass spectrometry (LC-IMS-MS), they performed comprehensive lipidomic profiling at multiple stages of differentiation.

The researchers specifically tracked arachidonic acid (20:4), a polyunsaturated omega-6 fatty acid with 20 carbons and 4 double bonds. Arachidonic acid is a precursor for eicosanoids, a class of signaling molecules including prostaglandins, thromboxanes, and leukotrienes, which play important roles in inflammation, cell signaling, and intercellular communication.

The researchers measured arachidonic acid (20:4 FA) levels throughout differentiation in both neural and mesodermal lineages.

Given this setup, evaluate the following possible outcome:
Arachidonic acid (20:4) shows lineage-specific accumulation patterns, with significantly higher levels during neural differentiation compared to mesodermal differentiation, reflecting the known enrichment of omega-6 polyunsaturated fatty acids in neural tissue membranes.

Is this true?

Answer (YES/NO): NO